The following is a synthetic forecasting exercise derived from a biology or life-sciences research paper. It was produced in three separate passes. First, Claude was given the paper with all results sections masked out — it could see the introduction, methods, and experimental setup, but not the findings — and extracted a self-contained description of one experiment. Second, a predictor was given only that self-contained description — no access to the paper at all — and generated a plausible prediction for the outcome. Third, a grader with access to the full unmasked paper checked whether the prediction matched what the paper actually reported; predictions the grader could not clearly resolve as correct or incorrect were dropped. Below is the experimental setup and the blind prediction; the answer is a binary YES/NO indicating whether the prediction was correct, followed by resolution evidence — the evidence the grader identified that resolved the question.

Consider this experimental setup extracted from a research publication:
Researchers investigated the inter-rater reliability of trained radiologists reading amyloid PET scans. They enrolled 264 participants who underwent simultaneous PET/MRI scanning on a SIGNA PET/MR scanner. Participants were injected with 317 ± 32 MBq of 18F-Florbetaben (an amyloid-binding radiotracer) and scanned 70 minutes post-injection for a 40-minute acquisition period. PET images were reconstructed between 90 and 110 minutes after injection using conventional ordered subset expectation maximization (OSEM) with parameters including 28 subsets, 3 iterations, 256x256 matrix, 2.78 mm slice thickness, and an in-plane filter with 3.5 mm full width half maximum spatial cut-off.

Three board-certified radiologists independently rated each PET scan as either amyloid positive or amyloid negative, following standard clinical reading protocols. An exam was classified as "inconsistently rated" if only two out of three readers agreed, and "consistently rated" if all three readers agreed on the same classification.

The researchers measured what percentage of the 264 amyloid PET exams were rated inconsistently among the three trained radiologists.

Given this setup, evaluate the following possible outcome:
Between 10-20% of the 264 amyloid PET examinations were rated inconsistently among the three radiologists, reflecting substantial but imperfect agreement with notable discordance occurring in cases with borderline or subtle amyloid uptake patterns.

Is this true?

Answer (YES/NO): YES